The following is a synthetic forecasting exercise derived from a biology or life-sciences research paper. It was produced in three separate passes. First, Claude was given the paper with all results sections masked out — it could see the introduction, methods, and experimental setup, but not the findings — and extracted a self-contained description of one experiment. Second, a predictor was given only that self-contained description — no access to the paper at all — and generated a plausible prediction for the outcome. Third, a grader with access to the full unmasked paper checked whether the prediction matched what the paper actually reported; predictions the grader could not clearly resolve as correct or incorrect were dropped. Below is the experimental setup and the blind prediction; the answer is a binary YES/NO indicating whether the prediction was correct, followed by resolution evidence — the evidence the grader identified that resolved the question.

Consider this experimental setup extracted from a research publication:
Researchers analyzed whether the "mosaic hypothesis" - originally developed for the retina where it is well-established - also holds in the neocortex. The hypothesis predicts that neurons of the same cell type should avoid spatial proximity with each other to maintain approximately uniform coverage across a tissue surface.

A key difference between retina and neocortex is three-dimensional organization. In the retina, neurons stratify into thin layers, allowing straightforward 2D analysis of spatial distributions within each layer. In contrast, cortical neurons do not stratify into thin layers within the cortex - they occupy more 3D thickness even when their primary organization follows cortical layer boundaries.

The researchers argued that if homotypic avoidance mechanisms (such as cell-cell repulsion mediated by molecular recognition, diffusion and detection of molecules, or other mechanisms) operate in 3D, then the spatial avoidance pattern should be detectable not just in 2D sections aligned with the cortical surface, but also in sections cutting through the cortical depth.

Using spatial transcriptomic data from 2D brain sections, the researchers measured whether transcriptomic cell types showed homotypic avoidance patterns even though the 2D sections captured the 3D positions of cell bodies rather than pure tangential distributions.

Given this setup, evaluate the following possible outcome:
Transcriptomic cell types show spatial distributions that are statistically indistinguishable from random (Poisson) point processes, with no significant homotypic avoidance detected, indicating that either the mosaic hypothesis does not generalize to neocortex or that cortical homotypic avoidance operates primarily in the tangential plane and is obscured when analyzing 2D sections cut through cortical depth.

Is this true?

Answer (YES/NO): NO